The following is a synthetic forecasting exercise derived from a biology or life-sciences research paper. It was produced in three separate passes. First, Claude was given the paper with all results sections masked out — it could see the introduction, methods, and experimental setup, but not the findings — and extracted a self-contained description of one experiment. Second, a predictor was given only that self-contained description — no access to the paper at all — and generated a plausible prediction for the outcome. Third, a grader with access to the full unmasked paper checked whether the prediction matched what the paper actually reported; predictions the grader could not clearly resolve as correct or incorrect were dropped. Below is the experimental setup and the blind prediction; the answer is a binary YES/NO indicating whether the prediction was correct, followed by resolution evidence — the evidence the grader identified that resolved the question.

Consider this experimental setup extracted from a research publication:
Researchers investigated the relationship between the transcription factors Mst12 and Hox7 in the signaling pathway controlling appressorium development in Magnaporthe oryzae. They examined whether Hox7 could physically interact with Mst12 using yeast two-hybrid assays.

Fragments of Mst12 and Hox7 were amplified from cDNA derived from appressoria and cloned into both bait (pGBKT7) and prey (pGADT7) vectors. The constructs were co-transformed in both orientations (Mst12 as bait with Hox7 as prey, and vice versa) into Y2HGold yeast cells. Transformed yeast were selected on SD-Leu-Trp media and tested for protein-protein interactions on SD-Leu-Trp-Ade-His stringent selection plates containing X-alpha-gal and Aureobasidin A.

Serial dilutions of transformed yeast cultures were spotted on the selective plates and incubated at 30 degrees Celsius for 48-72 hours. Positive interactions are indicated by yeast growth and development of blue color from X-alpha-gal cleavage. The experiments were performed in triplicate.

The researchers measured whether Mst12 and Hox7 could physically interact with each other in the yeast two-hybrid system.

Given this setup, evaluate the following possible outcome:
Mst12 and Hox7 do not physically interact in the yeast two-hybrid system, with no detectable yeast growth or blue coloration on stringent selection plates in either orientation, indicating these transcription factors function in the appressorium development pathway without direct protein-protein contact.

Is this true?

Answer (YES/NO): NO